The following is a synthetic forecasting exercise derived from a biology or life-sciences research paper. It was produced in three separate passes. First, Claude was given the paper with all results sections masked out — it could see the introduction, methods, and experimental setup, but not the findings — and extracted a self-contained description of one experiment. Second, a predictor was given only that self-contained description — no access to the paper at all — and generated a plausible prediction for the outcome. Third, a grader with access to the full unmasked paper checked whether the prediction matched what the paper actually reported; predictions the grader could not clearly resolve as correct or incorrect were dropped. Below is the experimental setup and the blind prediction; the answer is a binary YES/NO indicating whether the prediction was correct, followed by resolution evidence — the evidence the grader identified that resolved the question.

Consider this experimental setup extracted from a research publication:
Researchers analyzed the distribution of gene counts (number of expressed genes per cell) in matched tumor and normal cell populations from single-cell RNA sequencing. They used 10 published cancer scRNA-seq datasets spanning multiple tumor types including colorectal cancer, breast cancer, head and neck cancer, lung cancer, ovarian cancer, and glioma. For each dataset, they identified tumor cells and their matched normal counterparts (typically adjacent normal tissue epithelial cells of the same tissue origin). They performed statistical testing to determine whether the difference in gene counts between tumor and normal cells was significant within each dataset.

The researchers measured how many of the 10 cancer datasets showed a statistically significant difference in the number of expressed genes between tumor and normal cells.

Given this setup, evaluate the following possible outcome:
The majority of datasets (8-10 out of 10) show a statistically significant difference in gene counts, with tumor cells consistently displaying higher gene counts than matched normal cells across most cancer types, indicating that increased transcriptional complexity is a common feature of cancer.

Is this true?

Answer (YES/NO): YES